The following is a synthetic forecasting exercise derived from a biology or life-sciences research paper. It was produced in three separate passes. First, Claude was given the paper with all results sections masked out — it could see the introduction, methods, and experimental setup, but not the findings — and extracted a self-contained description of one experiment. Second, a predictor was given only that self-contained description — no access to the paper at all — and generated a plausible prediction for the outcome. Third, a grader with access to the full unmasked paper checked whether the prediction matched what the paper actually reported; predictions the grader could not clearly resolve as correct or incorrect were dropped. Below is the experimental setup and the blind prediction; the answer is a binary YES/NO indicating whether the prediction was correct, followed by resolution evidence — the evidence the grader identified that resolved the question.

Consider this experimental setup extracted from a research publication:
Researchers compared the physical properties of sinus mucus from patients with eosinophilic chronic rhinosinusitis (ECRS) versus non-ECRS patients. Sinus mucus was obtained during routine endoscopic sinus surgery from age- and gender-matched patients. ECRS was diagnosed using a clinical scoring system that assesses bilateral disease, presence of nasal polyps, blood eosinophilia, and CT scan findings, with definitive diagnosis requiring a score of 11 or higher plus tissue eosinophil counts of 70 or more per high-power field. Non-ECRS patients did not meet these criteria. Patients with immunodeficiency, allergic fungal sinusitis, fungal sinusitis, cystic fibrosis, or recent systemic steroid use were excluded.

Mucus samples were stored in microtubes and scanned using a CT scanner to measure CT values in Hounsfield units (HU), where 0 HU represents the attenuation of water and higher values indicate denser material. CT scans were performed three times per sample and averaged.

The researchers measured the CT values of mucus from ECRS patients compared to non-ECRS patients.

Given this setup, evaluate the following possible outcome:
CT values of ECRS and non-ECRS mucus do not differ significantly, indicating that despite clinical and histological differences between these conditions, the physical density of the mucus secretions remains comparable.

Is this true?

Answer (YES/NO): NO